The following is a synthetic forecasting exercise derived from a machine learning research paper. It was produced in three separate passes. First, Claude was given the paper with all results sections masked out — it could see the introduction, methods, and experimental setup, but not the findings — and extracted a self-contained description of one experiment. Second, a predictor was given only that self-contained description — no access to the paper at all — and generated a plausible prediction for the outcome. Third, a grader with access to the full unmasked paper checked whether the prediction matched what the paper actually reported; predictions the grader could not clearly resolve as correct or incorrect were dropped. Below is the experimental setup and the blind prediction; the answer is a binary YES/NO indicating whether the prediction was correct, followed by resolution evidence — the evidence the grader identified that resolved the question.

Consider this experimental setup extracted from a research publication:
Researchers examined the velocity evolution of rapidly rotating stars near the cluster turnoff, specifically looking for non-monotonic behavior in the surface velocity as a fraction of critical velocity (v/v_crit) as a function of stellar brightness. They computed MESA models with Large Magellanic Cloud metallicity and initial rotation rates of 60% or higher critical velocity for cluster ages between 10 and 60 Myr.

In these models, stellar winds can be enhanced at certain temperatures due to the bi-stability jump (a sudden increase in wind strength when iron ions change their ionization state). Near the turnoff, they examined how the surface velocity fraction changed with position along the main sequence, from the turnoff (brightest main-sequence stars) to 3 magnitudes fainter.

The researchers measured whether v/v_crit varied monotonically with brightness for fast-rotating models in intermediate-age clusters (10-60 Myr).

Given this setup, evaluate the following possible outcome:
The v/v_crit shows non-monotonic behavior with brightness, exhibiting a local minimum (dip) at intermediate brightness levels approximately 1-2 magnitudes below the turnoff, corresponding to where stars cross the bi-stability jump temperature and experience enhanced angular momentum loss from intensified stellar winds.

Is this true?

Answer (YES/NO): YES